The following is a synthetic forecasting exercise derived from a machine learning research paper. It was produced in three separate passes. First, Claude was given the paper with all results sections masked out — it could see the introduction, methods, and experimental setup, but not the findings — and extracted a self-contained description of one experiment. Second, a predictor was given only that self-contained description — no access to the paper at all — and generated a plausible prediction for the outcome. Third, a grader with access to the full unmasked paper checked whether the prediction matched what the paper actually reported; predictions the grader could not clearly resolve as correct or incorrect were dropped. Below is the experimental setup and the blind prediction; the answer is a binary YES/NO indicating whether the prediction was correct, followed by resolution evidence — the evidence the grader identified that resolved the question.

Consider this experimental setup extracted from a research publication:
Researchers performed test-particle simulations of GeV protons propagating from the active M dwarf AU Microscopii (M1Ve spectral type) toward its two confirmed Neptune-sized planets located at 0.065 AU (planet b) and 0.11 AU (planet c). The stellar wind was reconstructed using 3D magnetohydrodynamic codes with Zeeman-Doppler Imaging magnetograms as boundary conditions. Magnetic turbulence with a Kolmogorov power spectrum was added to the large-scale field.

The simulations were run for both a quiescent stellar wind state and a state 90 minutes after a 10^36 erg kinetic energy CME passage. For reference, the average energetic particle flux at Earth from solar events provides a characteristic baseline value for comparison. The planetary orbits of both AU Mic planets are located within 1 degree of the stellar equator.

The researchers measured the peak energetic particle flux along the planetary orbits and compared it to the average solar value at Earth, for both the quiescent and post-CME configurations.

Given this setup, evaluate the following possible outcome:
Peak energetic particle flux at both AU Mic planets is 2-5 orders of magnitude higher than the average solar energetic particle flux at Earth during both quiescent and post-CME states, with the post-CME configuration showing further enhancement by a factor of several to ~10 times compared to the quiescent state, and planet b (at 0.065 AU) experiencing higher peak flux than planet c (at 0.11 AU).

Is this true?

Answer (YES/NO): NO